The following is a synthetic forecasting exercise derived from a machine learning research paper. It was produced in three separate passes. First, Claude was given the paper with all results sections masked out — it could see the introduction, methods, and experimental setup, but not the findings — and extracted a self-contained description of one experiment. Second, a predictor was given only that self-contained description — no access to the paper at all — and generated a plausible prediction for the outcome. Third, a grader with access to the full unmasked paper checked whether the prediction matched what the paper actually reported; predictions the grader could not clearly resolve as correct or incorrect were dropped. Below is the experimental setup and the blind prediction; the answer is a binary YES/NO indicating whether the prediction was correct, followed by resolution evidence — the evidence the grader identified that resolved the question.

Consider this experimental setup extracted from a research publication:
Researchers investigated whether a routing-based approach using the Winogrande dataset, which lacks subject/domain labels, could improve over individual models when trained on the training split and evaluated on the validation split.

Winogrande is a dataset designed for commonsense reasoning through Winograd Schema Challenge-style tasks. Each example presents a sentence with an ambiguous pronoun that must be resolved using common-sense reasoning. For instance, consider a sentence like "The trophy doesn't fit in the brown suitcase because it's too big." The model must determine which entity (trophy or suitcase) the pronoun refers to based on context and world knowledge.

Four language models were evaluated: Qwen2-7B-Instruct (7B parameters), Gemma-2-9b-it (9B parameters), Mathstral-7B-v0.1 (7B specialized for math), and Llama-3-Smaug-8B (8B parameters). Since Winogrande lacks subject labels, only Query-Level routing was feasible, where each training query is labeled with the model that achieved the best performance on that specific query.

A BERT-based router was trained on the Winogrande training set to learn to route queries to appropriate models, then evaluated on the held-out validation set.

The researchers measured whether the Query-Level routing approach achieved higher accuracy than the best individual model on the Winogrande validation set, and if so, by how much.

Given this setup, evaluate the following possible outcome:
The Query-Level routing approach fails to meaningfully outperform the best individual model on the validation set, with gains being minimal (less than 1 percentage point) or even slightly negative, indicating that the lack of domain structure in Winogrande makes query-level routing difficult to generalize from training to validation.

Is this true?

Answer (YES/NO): NO